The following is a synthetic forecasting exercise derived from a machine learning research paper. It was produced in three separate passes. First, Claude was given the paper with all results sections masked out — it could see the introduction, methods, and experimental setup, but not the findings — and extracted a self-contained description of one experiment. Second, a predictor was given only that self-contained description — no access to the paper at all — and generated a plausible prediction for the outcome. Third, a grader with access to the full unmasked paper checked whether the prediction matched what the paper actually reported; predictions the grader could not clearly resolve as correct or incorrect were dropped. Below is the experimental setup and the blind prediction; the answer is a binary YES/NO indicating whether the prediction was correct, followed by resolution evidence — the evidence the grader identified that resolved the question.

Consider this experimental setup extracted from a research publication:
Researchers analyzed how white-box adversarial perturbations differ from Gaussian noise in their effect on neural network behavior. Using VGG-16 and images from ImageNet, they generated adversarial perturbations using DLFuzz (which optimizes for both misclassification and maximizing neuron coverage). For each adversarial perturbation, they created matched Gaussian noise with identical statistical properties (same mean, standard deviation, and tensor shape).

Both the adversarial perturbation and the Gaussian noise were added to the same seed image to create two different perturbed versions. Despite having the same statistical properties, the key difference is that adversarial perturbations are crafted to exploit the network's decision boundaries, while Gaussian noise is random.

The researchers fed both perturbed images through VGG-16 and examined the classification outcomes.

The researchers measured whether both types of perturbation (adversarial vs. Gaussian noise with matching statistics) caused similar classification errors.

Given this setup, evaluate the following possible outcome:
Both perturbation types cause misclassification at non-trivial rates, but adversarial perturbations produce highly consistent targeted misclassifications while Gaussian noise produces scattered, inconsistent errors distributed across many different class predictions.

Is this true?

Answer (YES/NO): NO